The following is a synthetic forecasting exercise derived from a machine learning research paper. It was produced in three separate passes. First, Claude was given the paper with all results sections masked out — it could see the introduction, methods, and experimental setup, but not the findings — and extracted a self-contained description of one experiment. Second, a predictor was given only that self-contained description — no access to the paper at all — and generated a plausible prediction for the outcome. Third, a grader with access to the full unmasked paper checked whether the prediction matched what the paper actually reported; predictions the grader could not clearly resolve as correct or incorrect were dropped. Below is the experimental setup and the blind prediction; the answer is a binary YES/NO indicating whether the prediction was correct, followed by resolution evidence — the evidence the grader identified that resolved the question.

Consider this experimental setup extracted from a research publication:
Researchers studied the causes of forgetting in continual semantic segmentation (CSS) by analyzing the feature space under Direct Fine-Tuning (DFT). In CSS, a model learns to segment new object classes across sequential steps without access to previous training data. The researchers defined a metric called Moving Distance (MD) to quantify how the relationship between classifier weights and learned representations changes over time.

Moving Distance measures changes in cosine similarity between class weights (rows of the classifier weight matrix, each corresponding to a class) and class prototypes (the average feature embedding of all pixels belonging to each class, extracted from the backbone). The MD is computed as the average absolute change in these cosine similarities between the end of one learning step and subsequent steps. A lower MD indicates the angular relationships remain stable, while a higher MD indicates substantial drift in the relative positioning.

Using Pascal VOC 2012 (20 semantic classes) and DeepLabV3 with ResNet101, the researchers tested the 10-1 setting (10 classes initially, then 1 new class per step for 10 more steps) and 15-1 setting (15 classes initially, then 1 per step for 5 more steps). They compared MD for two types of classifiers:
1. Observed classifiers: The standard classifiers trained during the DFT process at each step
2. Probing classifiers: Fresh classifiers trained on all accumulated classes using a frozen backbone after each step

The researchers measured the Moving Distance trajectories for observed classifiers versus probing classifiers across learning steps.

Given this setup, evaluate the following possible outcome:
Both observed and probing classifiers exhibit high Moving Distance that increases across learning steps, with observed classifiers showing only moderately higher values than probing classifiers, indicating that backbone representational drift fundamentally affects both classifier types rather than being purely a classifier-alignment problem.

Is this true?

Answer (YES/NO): NO